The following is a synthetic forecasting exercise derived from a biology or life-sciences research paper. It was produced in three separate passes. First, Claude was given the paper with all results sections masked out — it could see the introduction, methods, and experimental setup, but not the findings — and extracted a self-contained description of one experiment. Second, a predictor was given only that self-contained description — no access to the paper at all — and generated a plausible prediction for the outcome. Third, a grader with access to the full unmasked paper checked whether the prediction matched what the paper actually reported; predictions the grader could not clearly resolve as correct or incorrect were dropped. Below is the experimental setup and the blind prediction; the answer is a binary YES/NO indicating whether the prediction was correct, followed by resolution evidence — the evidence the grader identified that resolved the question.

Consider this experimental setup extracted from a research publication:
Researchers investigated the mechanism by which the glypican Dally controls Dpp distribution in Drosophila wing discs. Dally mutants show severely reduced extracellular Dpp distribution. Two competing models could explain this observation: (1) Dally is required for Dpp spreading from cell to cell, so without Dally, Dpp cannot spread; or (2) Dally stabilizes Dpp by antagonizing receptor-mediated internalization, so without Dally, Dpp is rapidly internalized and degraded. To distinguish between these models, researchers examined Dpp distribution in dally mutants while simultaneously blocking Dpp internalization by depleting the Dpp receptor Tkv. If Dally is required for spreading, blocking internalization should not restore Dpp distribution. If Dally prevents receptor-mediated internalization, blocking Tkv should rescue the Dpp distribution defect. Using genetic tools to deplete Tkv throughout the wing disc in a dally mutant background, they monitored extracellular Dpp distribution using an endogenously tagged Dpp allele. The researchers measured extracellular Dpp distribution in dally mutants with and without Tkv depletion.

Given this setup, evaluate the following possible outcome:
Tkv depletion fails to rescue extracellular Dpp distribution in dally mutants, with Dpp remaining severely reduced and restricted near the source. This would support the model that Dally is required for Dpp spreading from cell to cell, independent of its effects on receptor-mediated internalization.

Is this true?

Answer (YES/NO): NO